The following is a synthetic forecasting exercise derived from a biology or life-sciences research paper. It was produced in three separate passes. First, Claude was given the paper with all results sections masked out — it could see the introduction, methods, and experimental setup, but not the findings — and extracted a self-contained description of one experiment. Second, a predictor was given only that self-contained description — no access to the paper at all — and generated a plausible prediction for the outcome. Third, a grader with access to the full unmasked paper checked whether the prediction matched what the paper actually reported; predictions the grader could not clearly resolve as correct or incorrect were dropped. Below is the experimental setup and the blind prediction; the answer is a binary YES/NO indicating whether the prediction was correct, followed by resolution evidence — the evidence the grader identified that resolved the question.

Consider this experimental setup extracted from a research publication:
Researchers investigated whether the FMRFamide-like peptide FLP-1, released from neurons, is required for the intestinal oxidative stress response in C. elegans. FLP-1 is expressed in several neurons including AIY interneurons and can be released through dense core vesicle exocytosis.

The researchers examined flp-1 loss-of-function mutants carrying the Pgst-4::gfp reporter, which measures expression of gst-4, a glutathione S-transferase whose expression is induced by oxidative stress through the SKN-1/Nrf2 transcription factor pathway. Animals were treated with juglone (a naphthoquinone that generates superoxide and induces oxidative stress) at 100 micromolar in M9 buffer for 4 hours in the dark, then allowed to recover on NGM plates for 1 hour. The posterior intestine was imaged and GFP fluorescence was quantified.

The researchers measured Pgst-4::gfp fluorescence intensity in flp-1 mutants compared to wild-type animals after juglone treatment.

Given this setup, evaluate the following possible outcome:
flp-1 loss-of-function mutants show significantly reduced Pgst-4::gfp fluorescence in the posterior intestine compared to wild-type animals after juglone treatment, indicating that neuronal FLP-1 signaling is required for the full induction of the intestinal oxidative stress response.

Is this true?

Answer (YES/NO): YES